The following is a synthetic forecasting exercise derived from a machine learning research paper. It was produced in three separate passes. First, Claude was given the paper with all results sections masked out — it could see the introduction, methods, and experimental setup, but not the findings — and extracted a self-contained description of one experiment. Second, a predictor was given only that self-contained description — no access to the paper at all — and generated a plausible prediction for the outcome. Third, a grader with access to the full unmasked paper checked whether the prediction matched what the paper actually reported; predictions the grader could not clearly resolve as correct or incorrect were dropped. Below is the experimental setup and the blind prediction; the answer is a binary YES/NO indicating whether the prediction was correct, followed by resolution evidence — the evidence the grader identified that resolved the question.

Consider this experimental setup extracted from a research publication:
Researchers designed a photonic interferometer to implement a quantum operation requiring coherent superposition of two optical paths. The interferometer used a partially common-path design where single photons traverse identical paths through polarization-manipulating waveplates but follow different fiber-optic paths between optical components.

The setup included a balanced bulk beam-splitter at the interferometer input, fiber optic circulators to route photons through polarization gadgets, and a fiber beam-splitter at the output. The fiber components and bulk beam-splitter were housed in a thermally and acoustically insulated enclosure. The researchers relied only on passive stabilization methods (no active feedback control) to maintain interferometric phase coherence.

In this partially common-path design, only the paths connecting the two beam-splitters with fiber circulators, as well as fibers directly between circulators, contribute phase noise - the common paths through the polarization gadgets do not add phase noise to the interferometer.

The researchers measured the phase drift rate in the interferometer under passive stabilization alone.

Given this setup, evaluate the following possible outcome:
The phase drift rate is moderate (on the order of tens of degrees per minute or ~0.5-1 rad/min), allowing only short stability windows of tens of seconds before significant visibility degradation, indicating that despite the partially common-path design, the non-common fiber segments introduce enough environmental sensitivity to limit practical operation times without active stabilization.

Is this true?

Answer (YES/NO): NO